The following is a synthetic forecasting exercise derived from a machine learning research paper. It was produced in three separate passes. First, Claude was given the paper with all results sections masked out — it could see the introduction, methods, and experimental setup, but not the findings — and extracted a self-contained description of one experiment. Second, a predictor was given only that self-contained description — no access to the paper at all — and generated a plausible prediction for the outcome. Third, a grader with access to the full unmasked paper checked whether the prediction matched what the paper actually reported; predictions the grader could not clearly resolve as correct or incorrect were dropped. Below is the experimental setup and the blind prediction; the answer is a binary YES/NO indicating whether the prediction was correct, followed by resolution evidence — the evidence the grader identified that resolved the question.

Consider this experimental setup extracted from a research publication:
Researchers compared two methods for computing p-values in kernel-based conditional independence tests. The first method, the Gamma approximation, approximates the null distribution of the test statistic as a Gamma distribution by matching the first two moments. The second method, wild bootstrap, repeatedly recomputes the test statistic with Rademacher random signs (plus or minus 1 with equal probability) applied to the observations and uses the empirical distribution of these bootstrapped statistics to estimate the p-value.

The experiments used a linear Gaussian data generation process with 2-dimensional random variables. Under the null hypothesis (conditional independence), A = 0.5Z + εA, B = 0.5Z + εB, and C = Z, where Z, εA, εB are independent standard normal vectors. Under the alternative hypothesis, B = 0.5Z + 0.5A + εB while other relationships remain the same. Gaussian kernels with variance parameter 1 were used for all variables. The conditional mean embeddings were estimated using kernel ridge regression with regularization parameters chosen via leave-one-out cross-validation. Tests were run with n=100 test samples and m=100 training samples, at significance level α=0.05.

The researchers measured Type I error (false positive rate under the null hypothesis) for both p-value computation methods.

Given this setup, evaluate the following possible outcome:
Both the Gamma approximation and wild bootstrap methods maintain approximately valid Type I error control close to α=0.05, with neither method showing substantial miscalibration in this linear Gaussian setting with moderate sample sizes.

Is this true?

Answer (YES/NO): NO